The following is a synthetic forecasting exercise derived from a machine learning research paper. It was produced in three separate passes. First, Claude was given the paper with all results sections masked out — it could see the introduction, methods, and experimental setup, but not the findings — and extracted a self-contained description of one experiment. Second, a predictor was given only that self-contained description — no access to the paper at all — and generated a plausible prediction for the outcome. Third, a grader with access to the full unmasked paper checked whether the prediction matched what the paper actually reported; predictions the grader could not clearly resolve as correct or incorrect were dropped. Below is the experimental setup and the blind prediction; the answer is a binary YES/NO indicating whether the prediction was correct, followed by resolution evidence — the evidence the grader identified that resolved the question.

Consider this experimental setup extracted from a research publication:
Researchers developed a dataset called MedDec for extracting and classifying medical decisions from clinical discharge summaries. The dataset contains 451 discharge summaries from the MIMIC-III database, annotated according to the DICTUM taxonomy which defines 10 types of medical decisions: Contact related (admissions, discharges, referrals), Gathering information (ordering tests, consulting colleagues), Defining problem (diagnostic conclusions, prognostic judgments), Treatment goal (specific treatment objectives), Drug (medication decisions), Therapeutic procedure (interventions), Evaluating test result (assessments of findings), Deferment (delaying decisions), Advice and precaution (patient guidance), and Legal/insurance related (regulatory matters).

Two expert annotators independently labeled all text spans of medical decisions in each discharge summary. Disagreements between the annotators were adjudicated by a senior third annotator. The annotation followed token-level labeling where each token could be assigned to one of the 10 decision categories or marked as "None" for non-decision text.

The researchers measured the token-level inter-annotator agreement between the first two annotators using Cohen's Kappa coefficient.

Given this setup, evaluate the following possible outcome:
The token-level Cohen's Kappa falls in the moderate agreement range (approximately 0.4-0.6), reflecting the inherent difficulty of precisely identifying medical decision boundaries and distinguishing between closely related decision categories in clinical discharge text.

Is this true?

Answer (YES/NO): NO